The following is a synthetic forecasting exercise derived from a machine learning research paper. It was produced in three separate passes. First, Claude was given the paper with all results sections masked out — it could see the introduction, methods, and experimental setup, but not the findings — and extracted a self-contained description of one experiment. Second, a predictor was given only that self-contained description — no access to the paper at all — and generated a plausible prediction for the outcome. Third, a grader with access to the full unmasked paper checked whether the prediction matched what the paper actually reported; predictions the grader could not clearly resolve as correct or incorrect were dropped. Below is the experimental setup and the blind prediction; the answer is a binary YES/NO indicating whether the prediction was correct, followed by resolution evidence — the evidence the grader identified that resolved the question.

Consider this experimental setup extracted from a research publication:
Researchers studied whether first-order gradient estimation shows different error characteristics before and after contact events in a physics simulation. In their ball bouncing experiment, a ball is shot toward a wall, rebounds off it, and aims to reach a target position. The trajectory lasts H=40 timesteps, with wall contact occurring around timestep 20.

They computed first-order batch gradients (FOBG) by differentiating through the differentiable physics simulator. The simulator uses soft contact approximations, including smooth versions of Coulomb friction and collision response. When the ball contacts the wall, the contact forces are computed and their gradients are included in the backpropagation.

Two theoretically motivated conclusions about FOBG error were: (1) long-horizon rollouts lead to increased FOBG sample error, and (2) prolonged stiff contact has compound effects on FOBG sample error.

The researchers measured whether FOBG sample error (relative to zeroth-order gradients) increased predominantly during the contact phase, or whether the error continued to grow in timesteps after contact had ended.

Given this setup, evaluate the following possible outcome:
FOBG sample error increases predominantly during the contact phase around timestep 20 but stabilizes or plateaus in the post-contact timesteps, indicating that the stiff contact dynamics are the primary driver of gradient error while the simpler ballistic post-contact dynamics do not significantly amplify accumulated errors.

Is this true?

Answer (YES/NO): NO